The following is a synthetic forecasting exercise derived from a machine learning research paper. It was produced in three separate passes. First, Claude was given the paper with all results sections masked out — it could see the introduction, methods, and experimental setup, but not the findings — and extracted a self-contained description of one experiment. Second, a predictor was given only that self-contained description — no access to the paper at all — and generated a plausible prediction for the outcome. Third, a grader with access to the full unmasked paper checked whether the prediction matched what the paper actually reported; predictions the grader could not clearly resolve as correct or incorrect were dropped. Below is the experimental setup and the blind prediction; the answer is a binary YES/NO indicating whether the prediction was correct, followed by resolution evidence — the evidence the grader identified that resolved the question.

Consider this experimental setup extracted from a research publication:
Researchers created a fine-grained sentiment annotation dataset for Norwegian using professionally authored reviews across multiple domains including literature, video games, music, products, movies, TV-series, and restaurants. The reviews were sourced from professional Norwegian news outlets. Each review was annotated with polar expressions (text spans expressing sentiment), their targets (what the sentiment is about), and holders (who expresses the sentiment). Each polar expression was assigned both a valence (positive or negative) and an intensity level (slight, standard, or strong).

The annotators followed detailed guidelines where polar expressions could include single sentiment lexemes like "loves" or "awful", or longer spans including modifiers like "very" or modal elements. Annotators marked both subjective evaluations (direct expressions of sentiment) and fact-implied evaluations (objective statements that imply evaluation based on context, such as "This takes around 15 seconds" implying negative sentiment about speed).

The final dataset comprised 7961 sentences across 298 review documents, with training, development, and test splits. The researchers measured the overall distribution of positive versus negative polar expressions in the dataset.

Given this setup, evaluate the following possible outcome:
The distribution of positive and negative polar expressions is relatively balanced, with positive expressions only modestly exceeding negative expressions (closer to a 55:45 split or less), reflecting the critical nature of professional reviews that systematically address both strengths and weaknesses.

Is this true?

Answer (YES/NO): NO